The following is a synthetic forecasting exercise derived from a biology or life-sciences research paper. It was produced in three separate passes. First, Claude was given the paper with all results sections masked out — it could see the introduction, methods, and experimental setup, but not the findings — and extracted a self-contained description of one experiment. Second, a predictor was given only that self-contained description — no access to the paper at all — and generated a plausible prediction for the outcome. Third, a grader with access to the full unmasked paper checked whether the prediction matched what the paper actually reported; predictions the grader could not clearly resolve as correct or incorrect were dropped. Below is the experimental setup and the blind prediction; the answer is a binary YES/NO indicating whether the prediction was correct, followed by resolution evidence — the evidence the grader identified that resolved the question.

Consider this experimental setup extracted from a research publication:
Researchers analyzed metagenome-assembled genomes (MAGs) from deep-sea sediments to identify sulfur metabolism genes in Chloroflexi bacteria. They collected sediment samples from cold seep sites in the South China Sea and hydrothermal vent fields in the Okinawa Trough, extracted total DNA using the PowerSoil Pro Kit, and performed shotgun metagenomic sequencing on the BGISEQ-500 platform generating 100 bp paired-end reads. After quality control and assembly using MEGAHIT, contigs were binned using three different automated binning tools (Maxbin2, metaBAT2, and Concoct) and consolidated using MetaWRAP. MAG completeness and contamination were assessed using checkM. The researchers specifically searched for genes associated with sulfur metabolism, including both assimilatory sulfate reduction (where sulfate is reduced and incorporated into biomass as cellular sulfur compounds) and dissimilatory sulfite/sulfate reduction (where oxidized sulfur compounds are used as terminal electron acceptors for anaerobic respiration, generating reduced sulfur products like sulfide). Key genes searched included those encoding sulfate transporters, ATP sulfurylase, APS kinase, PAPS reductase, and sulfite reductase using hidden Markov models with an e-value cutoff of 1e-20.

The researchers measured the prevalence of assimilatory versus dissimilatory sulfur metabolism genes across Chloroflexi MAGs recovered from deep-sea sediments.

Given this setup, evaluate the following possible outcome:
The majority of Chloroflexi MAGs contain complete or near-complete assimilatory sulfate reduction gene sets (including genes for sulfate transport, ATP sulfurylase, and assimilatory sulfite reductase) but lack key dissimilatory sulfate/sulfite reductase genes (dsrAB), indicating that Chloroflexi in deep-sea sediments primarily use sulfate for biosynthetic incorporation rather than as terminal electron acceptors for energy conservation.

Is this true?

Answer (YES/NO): NO